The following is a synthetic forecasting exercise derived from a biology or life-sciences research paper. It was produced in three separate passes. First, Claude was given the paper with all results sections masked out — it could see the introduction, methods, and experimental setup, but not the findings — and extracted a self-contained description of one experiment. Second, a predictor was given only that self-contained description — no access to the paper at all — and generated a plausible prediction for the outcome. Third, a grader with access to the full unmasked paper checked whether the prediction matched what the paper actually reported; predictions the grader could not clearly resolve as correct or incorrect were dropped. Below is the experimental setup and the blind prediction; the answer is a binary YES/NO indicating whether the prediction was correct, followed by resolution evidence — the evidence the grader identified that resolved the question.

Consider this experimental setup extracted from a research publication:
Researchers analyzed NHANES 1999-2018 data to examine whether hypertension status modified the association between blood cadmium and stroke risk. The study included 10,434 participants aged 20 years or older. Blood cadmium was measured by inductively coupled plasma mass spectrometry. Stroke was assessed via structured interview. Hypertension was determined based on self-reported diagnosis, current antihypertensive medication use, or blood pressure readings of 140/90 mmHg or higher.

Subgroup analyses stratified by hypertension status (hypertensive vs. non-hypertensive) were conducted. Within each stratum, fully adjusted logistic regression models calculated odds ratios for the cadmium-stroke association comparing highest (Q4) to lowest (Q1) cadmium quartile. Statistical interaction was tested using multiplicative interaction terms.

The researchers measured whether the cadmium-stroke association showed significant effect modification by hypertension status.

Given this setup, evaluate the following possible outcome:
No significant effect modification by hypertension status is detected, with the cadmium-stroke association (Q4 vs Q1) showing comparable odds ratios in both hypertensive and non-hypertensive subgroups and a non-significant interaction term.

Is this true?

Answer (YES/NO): YES